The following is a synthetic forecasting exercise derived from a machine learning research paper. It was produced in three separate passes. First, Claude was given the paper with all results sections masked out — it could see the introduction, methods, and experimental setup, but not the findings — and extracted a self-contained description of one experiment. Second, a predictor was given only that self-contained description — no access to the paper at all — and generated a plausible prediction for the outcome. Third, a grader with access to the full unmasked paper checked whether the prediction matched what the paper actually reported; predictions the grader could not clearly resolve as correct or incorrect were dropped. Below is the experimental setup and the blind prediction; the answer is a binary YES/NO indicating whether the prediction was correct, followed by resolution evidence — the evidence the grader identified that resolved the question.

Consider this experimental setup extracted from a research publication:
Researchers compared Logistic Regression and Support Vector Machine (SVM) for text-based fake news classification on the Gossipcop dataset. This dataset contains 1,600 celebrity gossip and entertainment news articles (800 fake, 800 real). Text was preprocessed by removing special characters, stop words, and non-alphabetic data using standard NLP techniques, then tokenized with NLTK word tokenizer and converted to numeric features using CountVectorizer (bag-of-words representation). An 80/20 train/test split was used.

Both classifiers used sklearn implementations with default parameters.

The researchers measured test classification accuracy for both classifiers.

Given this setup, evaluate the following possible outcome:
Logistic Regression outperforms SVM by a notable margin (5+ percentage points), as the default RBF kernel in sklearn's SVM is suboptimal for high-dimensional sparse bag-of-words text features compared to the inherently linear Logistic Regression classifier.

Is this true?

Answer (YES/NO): YES